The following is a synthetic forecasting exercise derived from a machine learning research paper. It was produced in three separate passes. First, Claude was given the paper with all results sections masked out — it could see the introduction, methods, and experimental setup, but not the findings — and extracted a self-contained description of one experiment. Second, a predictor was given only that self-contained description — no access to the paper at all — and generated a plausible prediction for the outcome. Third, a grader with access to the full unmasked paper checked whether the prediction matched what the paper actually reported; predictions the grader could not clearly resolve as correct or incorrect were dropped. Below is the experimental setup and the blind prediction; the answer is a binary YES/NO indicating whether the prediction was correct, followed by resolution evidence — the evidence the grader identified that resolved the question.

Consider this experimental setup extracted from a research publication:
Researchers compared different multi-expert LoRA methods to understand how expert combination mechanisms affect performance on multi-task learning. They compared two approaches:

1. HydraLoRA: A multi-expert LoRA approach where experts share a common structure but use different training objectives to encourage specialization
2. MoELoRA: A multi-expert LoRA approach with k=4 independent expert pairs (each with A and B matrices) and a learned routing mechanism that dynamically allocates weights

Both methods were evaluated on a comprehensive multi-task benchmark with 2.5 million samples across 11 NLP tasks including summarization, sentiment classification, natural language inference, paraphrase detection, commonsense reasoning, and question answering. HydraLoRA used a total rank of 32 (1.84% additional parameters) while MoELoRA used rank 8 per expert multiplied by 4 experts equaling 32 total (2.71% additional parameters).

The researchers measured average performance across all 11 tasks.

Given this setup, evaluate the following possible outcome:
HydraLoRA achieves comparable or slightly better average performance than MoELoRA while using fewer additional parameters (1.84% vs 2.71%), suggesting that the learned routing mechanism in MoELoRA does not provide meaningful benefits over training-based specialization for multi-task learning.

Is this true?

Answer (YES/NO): NO